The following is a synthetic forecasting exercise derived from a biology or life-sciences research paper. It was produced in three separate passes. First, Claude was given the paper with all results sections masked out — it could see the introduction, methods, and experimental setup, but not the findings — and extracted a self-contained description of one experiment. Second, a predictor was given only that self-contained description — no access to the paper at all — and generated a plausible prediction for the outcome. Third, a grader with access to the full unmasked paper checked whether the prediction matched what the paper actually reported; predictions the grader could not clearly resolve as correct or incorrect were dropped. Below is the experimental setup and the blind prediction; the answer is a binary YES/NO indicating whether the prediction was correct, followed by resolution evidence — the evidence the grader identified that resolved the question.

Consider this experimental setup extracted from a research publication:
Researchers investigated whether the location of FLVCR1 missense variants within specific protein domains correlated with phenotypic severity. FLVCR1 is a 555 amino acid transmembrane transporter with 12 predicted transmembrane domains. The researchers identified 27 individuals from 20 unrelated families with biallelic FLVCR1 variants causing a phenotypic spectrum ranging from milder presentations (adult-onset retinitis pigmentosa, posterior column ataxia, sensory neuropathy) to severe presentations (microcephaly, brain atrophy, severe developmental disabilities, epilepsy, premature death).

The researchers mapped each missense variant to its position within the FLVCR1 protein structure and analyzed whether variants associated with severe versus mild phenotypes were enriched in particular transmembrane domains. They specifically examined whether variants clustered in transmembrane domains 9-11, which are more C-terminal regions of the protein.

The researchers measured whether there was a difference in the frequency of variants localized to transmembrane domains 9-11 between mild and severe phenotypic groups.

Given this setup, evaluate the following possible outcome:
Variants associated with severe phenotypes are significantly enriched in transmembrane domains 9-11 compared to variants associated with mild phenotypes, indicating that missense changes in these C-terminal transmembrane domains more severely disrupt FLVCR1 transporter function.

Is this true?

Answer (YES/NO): NO